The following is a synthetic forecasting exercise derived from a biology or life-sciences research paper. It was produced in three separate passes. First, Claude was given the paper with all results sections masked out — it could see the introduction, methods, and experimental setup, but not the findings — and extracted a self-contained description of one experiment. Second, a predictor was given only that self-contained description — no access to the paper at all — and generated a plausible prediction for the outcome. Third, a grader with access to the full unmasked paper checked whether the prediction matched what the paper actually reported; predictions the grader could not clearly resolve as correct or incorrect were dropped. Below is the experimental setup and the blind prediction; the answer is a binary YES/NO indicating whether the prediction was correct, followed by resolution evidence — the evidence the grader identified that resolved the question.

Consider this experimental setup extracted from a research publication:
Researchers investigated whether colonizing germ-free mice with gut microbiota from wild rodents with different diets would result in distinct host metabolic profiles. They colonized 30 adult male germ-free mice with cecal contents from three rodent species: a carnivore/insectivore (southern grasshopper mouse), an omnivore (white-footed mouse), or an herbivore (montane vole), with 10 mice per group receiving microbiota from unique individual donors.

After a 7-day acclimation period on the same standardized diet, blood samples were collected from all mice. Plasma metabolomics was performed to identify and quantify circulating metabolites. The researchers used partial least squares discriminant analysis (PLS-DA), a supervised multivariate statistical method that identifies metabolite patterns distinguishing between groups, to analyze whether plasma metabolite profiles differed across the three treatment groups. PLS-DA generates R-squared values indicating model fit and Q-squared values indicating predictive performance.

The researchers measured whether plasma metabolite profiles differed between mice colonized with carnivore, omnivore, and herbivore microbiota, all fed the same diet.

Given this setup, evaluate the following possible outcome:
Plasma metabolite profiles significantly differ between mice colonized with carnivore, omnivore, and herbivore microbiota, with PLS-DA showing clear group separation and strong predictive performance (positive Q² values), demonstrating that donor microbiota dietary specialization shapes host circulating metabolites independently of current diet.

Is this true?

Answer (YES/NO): YES